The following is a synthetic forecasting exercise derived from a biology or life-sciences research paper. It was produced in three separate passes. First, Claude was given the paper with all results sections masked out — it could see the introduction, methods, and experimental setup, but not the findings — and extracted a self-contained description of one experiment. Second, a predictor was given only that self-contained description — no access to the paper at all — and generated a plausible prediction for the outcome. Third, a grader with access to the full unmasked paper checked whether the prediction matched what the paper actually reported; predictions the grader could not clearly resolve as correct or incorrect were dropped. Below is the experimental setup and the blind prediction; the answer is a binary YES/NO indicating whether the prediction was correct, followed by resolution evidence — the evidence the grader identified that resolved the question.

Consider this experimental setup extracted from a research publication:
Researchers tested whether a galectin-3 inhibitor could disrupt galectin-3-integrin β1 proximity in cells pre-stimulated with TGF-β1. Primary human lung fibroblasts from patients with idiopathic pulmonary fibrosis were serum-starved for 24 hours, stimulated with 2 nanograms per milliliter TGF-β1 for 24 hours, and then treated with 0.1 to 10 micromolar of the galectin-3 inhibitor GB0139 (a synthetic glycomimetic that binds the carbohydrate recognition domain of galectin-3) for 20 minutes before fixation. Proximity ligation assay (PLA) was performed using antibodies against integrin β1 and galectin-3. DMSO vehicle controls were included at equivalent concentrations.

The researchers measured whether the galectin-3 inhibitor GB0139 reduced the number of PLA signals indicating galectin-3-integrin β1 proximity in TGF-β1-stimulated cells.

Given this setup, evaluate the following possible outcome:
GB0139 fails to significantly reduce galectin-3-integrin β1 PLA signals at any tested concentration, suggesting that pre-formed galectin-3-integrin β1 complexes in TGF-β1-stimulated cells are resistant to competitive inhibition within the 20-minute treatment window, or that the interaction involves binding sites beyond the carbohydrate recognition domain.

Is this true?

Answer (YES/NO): NO